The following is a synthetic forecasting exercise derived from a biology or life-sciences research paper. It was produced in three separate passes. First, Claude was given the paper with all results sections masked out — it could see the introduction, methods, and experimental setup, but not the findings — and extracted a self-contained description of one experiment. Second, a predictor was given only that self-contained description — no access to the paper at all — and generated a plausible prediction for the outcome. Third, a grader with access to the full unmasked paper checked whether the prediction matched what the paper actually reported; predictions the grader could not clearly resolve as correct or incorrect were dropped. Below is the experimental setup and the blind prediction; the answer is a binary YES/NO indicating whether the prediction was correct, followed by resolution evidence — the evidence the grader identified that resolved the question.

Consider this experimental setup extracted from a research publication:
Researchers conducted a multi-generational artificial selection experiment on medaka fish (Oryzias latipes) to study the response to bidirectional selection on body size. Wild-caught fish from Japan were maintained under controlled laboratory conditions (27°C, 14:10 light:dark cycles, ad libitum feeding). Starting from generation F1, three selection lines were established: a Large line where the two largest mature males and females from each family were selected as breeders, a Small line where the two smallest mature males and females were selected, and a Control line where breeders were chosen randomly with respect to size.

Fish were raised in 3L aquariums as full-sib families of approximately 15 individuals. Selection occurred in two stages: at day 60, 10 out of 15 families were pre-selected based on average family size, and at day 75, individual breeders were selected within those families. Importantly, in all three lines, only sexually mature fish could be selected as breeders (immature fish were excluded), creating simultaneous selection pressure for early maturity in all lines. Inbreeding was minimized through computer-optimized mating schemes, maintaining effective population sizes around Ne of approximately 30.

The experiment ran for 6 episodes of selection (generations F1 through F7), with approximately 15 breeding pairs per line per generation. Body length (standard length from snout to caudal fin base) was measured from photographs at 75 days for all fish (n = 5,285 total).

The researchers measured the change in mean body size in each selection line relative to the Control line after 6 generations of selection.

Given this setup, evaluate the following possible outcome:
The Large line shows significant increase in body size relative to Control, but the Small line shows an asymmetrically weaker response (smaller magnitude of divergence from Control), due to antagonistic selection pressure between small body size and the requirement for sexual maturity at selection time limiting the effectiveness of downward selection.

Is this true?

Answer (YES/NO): NO